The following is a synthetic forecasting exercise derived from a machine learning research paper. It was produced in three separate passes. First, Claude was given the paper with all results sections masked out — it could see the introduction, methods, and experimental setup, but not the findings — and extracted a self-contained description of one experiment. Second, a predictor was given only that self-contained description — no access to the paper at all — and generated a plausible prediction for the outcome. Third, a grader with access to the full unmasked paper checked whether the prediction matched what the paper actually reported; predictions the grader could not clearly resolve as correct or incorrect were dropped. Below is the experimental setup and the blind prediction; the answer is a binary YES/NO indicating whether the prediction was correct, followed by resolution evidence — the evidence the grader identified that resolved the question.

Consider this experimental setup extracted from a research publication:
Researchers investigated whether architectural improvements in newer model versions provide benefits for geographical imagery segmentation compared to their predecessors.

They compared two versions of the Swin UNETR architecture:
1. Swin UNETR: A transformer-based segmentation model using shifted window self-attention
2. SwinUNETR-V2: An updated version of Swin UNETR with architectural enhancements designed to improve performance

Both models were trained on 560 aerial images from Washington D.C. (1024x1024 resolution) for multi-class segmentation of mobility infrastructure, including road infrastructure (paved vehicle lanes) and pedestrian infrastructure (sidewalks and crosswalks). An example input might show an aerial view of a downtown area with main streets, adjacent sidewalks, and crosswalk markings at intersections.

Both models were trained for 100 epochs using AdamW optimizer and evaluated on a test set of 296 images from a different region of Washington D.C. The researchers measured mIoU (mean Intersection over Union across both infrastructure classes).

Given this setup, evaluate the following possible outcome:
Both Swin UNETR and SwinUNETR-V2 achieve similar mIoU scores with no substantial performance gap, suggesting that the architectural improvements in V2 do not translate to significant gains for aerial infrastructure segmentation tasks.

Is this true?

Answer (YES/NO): YES